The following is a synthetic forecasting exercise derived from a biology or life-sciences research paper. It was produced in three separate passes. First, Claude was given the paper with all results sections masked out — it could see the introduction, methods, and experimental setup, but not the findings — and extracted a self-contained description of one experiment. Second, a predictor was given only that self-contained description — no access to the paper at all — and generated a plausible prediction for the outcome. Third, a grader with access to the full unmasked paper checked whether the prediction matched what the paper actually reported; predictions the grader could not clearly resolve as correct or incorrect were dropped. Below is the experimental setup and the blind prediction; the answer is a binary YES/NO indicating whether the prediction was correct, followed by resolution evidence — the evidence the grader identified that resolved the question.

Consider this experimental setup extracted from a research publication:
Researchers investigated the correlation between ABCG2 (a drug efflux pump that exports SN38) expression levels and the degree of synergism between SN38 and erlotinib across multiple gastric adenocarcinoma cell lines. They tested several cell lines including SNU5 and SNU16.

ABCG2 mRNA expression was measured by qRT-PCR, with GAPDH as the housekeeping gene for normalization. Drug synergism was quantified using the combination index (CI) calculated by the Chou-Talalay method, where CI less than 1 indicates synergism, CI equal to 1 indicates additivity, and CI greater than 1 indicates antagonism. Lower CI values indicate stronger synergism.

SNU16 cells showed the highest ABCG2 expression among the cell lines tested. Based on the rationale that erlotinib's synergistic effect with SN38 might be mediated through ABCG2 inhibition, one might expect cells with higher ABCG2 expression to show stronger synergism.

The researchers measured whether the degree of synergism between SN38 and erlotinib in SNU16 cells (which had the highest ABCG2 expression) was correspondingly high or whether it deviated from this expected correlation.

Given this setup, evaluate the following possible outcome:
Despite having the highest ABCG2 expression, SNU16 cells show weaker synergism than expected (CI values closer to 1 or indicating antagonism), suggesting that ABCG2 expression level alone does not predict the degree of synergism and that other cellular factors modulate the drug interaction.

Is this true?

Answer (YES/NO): YES